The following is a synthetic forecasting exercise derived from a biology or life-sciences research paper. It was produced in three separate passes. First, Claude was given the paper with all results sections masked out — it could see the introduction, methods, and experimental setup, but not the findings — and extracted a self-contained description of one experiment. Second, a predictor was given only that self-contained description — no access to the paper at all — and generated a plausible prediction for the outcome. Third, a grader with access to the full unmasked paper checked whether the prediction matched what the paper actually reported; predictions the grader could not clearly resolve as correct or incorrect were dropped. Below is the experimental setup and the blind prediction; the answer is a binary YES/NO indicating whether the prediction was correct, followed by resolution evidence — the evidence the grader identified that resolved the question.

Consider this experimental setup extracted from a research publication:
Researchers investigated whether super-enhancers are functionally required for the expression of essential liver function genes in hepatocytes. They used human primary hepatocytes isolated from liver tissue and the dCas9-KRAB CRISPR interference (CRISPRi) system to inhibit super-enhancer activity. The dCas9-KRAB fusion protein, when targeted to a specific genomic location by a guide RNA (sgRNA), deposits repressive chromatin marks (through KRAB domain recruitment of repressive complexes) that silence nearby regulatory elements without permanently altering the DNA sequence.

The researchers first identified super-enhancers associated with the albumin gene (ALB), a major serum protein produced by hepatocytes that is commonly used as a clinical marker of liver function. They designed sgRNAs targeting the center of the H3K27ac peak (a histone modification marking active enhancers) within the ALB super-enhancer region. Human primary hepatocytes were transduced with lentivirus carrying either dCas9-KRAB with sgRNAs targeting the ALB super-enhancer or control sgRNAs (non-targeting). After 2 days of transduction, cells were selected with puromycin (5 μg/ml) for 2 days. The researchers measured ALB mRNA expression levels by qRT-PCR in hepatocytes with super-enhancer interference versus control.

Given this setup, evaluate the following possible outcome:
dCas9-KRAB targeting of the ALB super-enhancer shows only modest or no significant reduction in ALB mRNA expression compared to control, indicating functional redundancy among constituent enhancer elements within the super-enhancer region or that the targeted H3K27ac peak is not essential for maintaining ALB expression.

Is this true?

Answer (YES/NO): NO